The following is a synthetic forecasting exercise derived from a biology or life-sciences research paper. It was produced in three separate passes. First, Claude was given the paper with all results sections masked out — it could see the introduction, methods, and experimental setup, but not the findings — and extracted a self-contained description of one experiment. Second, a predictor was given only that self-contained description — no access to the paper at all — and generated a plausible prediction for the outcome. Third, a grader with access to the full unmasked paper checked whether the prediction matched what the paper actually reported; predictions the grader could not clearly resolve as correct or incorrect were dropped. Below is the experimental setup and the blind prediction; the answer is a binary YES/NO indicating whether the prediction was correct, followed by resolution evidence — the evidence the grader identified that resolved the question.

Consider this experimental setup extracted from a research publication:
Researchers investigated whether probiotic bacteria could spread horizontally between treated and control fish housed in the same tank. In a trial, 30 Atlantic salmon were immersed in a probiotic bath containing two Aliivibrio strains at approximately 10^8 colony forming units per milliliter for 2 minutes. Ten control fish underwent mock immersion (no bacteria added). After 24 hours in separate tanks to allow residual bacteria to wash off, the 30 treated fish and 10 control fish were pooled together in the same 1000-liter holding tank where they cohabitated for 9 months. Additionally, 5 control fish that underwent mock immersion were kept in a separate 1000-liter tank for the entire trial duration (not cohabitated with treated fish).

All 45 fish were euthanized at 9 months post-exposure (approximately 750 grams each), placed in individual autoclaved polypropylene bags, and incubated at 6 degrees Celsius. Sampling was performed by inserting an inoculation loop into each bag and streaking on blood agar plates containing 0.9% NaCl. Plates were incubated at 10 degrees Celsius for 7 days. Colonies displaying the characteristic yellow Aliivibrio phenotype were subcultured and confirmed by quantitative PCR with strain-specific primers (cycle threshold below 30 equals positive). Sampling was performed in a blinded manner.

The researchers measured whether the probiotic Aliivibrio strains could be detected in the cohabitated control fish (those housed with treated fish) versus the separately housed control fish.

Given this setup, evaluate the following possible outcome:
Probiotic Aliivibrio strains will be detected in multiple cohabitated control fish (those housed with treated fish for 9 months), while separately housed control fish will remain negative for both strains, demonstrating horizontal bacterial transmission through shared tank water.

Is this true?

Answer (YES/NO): NO